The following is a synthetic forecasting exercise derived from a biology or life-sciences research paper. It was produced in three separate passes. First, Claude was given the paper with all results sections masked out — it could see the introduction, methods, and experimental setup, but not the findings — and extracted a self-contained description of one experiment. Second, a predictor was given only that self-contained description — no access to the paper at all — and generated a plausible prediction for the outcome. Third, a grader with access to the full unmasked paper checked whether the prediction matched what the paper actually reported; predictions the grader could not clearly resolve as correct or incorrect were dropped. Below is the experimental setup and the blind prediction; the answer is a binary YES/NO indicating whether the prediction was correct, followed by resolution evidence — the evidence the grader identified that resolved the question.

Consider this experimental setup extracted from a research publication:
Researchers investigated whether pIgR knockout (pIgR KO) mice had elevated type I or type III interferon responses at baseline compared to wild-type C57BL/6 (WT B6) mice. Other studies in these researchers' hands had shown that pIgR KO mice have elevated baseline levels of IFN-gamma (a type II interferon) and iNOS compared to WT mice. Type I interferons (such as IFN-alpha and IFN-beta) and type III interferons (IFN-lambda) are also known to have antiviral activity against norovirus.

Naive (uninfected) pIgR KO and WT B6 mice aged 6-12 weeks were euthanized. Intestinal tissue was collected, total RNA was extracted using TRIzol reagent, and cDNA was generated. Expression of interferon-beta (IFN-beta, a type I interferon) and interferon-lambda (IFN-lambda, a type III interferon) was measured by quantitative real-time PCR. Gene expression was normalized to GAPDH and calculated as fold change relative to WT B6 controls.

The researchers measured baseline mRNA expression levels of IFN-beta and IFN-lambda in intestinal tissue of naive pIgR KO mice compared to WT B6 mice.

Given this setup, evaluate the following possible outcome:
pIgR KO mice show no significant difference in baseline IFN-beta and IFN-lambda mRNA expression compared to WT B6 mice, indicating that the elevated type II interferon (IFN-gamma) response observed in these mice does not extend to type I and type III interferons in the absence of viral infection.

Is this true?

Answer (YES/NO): YES